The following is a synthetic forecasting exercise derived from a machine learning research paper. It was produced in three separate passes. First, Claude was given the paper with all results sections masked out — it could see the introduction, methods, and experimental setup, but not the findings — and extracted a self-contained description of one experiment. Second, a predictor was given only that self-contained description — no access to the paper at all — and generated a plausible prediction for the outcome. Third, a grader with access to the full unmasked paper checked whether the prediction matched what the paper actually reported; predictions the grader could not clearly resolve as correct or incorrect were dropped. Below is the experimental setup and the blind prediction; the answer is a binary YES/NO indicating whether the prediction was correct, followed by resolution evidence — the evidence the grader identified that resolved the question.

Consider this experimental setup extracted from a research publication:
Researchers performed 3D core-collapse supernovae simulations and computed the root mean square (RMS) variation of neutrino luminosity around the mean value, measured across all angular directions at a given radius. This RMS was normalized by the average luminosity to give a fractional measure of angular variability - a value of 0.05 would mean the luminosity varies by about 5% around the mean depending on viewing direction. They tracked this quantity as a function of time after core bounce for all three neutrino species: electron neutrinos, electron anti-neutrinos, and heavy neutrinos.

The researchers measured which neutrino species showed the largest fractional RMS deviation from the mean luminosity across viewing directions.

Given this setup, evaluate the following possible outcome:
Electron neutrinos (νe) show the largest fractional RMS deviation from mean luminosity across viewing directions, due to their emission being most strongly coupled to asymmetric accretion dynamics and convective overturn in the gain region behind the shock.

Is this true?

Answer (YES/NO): NO